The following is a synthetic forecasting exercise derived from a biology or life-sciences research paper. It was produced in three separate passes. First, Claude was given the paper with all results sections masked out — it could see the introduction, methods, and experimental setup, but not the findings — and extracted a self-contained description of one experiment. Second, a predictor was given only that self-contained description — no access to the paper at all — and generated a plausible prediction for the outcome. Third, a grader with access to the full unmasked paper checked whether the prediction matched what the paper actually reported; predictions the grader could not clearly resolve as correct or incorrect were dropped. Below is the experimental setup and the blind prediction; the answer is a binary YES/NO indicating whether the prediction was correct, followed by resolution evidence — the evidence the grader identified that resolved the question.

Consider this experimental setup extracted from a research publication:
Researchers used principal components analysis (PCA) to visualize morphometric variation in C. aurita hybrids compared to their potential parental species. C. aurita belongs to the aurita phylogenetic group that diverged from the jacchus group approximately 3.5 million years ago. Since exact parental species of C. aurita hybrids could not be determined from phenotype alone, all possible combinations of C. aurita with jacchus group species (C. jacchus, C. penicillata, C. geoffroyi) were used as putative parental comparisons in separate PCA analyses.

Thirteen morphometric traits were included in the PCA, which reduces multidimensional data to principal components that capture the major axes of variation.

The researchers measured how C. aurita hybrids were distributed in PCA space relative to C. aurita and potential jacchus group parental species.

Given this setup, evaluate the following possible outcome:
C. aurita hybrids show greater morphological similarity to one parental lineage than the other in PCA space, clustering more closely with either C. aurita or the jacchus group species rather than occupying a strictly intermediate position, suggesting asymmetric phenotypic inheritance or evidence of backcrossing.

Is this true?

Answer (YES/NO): YES